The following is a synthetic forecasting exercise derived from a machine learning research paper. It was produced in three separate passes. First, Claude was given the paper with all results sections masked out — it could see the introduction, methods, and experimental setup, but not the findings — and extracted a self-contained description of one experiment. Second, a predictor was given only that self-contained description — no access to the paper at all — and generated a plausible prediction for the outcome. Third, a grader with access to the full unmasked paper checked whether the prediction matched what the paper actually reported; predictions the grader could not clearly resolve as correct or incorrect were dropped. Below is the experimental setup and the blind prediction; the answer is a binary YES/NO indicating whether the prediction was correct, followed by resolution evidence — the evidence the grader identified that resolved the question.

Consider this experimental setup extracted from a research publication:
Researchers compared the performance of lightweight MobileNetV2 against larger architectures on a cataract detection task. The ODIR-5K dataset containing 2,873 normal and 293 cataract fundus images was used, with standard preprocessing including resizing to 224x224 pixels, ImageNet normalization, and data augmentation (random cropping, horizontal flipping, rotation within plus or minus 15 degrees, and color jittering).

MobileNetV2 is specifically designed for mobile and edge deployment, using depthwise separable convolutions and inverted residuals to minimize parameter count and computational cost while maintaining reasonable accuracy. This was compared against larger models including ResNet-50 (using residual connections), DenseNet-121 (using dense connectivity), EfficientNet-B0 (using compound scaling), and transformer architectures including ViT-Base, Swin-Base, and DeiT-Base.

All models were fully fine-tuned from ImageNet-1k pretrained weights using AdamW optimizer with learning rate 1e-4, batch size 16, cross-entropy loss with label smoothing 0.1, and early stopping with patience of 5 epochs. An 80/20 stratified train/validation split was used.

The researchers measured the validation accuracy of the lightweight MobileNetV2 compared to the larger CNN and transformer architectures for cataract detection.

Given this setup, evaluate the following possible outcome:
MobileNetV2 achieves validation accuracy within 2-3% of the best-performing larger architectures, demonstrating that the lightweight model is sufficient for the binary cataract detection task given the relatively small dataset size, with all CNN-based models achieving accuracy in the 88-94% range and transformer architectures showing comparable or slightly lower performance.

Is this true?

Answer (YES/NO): NO